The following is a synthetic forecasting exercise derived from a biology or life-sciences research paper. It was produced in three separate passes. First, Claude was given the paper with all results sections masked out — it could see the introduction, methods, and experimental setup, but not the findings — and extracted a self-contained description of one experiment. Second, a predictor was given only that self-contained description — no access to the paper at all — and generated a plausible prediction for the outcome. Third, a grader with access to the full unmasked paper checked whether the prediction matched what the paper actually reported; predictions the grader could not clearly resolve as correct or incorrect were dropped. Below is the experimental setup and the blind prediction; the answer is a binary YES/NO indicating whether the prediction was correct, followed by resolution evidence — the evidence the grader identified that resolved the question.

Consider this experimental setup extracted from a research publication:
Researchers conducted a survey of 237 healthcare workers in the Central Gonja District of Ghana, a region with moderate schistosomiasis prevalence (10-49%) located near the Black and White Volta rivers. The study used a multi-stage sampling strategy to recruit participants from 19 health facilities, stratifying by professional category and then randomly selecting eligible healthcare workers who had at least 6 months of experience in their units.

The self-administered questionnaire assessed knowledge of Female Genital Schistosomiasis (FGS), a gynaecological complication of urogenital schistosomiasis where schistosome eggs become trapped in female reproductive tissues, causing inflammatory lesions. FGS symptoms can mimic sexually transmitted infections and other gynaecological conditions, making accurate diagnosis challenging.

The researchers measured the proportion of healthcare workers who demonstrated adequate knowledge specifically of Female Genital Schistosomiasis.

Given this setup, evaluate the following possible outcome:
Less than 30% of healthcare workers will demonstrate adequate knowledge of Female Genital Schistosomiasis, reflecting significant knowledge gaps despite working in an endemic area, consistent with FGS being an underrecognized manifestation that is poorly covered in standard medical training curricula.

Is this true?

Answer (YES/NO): YES